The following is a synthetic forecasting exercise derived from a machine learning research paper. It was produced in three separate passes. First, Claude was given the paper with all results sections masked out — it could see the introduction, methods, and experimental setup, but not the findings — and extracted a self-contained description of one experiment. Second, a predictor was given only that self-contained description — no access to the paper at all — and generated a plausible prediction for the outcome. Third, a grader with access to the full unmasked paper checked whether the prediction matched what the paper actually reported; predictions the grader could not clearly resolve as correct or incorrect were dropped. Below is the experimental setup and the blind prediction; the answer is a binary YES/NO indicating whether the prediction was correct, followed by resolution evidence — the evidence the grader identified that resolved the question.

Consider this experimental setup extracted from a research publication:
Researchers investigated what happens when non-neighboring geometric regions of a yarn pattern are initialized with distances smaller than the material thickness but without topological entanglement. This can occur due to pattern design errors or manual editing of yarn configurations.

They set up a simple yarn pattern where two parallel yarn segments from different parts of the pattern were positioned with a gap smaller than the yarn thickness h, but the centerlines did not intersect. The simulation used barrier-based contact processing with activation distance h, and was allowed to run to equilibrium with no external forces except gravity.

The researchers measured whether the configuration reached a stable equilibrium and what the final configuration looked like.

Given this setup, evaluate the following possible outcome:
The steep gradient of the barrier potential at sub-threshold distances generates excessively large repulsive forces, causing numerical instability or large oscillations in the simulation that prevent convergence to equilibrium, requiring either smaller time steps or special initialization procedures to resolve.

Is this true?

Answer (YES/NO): NO